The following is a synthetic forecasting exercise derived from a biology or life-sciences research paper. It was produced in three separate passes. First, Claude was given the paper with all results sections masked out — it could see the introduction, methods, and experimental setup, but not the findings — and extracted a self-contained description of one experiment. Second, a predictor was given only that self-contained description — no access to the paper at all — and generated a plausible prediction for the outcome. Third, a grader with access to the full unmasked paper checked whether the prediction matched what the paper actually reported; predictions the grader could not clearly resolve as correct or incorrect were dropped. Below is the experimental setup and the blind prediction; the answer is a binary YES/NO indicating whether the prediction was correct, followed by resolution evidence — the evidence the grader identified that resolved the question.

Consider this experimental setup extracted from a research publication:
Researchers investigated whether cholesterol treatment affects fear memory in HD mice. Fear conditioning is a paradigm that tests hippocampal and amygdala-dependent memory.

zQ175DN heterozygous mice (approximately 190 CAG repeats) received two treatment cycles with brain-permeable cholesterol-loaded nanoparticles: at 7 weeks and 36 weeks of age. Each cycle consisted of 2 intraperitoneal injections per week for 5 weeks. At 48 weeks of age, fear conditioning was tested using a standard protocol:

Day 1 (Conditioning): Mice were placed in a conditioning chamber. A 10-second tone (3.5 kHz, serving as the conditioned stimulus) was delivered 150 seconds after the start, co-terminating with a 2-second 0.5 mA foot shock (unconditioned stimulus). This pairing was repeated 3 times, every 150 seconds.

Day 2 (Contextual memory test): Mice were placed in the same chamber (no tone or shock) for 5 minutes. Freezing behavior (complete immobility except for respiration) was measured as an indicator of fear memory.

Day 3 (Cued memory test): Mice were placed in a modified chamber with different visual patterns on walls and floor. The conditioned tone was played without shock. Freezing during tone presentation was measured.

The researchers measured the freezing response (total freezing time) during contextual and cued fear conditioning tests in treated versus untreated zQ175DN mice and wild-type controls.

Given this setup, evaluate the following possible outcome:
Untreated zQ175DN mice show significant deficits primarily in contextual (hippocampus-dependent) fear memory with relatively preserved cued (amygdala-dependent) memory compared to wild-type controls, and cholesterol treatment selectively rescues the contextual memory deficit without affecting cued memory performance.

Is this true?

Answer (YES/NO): NO